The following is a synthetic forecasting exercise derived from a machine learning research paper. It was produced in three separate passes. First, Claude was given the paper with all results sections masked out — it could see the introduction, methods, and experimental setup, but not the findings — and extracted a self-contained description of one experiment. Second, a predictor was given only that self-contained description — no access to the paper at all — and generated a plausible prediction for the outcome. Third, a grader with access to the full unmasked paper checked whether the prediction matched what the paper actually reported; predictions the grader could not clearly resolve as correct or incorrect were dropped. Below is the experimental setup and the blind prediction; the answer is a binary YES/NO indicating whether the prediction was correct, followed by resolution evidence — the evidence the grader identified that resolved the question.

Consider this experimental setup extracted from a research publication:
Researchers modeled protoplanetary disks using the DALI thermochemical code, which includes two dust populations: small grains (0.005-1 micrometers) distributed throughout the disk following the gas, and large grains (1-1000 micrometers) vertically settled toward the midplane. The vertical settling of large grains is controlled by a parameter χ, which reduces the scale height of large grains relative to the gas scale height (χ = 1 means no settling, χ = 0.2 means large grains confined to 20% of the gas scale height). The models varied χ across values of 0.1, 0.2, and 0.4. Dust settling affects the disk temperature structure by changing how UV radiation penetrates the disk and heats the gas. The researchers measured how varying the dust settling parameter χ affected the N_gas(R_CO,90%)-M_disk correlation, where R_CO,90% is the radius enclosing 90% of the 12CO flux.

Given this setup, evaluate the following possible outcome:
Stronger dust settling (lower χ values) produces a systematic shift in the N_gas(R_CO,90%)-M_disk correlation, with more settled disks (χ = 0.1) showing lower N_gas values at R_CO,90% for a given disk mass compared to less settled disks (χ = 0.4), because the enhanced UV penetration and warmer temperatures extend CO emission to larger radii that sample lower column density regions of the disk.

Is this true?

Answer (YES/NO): NO